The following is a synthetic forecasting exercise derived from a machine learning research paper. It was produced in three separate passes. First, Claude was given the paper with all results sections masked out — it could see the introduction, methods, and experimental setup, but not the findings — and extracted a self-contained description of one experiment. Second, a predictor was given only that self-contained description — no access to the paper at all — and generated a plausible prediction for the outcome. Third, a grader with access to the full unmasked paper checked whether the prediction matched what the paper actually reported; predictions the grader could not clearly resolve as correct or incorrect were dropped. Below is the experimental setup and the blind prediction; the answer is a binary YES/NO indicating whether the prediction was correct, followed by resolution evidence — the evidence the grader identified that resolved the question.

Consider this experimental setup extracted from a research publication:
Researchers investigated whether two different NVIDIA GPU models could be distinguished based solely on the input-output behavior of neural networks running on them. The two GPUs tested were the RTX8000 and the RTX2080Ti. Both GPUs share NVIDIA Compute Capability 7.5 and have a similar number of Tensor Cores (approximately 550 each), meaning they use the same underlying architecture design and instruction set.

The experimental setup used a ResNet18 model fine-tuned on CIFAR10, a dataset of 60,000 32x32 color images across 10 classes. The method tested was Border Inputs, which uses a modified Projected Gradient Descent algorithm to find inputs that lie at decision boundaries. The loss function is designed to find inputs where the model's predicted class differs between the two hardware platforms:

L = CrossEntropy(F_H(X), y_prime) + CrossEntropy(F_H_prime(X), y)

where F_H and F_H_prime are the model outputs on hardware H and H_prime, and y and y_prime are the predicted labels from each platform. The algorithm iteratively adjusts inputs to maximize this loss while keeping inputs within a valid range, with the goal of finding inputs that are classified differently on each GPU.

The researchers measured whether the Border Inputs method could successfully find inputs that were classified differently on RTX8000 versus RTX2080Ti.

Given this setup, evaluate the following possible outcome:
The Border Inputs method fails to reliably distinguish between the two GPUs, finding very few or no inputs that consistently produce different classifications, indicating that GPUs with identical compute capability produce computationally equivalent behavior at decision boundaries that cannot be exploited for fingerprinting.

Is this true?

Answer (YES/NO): YES